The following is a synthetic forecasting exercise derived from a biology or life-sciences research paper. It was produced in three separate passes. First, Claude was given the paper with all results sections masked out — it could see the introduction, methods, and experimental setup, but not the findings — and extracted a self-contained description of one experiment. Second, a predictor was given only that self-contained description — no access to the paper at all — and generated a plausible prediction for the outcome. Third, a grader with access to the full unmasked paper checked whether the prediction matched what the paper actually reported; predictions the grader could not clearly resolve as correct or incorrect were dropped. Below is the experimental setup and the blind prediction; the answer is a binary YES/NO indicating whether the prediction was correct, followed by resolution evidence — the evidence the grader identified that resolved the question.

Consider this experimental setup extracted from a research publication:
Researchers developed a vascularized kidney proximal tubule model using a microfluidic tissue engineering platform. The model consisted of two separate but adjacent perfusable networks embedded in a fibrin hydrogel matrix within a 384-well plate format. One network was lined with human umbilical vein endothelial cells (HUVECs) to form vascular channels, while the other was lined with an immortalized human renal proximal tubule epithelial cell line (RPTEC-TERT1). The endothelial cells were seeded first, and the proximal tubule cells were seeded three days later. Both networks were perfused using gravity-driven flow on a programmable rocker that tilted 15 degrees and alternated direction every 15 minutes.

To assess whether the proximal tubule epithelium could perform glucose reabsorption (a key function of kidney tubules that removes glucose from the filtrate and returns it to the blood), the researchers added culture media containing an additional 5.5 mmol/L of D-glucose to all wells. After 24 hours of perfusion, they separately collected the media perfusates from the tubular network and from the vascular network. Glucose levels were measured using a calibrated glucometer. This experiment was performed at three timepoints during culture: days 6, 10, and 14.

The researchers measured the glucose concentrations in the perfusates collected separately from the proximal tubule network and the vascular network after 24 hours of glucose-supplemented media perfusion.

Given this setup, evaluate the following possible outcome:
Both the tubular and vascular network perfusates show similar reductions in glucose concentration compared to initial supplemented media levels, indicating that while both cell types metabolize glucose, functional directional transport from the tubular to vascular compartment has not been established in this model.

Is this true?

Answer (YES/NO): NO